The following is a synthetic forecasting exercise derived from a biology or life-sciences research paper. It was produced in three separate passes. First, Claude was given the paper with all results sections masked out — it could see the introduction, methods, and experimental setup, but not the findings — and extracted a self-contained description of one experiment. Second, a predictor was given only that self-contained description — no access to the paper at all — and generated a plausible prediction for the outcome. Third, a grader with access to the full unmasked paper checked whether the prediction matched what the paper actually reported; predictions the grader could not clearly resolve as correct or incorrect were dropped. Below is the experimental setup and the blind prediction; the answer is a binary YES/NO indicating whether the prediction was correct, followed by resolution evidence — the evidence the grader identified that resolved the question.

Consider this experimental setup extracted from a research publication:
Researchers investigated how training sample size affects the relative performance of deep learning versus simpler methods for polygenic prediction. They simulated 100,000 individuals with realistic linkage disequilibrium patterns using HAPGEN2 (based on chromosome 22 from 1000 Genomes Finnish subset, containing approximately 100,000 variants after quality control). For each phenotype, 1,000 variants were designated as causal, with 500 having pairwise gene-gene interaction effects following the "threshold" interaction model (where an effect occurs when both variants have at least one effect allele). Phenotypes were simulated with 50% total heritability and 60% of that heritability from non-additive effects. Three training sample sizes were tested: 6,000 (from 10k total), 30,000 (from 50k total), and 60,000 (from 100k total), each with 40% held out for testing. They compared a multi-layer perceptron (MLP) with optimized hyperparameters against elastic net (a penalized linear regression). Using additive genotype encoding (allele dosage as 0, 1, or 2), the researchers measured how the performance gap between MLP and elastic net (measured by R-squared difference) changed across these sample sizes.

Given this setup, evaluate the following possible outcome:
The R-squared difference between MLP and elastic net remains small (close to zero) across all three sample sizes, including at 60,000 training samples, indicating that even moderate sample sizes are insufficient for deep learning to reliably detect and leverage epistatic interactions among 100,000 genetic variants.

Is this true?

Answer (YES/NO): NO